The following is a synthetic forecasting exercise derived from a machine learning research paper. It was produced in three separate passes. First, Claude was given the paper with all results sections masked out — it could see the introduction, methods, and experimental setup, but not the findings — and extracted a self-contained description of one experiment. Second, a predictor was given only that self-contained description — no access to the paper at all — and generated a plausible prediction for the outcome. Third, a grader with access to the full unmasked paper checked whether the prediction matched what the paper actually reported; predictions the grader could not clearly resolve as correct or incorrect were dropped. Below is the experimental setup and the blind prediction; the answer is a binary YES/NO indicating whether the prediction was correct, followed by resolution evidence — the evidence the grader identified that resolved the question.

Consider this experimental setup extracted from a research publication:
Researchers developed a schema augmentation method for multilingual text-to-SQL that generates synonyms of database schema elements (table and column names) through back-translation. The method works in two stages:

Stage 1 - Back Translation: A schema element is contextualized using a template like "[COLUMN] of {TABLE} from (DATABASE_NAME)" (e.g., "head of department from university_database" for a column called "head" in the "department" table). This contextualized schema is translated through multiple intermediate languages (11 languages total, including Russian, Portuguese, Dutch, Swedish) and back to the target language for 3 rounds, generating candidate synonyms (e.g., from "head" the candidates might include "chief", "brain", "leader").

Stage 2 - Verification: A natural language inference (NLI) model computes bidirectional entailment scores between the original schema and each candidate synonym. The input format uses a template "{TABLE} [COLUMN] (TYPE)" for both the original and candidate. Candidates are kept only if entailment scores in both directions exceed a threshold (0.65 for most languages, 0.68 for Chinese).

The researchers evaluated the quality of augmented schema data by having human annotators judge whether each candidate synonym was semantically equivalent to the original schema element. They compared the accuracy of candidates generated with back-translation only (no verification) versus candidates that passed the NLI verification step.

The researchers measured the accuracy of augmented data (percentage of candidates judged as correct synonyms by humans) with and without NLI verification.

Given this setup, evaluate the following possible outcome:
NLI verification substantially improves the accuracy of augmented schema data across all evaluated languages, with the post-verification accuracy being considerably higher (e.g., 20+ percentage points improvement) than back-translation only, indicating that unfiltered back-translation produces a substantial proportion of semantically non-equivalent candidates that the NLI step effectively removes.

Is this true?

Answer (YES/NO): YES